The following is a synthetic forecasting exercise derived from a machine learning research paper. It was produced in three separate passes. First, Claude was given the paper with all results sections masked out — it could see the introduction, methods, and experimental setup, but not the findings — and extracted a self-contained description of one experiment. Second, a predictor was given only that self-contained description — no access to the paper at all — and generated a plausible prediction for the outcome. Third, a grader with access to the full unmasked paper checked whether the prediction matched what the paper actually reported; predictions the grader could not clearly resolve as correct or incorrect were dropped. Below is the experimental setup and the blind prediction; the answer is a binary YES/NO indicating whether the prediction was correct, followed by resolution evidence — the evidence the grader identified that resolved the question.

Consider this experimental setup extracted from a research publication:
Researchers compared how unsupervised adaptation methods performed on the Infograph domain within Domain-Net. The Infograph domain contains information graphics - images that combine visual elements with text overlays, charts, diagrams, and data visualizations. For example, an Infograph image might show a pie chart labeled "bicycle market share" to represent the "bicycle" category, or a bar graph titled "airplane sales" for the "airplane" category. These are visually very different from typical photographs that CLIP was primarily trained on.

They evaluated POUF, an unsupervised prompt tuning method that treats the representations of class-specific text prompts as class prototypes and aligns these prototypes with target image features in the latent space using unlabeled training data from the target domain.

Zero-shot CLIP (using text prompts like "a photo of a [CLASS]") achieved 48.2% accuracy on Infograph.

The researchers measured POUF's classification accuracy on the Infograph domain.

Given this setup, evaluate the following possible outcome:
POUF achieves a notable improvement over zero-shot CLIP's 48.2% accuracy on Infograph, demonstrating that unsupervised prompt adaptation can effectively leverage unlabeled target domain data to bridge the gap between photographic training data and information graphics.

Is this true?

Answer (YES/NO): YES